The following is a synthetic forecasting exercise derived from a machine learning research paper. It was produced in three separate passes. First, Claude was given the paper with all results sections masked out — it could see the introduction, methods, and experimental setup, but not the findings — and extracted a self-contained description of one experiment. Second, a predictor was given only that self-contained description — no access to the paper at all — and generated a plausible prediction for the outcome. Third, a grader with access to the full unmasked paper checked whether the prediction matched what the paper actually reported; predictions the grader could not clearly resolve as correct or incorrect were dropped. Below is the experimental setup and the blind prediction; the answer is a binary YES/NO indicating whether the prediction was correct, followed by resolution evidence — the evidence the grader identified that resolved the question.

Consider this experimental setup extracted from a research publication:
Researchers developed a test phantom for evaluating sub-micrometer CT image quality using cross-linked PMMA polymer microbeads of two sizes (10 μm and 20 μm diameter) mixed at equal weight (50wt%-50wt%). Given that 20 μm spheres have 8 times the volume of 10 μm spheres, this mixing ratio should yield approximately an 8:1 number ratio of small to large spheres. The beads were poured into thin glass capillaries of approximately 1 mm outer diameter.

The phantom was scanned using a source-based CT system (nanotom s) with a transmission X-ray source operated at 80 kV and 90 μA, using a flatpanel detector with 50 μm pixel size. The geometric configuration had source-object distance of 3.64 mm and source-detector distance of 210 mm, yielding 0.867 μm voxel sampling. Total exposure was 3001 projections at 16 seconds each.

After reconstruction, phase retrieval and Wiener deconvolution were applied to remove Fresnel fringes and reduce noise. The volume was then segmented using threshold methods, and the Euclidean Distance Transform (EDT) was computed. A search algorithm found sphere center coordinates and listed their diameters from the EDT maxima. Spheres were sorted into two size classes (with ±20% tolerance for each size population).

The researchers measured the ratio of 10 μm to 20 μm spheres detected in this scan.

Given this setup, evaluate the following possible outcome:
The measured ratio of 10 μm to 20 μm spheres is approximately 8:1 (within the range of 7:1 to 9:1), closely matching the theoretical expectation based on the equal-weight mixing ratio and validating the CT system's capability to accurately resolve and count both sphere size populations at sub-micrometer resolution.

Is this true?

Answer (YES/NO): NO